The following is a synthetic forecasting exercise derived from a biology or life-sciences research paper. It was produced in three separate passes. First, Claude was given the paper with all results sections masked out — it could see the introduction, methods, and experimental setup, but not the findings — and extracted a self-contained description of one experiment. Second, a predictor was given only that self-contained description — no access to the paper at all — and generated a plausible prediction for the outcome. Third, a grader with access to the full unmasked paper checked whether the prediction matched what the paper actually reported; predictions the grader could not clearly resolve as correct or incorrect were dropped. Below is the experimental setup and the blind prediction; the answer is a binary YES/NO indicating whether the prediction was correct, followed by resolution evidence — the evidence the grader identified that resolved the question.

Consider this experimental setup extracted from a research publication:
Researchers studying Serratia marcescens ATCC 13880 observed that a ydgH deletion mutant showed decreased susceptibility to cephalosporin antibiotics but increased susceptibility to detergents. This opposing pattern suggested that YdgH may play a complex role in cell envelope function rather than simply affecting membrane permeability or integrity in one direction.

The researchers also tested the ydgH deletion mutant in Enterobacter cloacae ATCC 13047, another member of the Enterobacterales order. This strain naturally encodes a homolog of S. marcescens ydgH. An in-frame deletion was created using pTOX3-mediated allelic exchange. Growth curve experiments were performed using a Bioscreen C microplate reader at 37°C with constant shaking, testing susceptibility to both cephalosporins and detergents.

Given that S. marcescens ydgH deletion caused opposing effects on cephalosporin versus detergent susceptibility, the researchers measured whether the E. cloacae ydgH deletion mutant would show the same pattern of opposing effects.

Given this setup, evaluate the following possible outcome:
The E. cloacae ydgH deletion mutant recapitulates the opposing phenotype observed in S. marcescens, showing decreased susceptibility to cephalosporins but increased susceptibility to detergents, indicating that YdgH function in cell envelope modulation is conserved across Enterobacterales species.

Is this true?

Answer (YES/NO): NO